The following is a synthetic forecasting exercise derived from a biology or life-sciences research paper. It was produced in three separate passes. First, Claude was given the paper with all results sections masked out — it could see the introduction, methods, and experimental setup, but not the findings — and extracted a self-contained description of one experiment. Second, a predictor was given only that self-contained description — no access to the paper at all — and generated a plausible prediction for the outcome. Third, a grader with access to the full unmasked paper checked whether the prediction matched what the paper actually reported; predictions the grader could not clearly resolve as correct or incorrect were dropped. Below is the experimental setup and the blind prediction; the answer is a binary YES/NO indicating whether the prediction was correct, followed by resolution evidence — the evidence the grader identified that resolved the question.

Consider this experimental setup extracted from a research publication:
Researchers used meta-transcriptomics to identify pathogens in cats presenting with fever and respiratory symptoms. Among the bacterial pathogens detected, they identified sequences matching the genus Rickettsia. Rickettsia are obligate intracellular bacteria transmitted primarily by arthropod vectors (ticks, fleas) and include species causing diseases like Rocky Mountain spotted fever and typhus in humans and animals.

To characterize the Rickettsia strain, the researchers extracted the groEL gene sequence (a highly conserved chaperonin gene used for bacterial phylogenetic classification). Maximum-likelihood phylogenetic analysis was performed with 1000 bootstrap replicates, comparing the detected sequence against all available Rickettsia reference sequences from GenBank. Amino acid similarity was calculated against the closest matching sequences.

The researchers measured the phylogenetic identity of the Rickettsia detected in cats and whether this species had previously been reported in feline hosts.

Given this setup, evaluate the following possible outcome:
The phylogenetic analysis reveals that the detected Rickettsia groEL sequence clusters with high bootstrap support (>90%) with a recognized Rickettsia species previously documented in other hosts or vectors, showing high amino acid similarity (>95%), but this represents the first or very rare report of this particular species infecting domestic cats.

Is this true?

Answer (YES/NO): NO